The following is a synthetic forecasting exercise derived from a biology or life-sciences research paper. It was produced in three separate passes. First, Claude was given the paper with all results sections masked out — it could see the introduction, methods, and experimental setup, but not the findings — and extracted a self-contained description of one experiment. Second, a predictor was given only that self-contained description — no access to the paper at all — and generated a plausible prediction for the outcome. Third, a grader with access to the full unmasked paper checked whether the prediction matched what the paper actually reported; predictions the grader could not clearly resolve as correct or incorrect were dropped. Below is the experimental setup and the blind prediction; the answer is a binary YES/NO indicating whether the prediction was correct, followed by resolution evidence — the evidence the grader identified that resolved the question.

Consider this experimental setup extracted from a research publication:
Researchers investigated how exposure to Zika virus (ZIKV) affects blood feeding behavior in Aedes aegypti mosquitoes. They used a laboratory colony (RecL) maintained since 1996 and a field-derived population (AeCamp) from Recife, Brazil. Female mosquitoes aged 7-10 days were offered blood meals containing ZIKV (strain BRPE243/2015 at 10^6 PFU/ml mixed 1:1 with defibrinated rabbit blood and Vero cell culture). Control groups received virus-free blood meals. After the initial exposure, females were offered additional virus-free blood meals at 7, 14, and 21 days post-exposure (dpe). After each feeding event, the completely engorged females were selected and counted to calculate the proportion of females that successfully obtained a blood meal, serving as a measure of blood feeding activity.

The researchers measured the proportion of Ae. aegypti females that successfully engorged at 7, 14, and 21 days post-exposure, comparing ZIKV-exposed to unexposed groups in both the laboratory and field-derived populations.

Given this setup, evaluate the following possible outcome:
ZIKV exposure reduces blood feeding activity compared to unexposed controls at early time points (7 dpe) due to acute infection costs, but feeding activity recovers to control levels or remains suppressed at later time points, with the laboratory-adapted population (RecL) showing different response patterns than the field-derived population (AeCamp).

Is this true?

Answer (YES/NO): NO